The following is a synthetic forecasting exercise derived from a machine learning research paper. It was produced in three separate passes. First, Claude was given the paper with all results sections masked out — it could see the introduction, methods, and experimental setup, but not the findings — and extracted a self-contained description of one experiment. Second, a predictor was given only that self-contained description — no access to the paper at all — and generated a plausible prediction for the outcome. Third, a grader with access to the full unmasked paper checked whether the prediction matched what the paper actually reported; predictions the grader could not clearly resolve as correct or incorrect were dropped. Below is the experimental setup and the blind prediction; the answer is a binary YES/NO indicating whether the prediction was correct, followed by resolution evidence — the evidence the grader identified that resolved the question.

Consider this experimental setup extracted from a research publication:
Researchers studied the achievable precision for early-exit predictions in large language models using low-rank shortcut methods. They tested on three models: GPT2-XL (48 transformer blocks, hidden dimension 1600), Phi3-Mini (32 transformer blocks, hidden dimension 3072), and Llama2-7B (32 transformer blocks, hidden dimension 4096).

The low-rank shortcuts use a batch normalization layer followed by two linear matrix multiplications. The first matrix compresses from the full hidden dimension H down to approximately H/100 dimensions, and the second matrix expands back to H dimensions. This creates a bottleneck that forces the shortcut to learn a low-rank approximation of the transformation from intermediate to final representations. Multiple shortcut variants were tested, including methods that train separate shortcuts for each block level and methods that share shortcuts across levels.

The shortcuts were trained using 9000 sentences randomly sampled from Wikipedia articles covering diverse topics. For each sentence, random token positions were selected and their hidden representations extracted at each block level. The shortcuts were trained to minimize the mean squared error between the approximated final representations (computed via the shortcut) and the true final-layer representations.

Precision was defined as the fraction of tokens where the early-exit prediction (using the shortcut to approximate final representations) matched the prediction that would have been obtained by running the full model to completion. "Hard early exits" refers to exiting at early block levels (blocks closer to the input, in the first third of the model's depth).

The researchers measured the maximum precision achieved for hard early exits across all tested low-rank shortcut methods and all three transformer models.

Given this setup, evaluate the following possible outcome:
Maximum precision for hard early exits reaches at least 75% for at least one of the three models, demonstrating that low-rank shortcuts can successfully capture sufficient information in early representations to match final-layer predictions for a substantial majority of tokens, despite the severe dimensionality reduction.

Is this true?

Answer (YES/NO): NO